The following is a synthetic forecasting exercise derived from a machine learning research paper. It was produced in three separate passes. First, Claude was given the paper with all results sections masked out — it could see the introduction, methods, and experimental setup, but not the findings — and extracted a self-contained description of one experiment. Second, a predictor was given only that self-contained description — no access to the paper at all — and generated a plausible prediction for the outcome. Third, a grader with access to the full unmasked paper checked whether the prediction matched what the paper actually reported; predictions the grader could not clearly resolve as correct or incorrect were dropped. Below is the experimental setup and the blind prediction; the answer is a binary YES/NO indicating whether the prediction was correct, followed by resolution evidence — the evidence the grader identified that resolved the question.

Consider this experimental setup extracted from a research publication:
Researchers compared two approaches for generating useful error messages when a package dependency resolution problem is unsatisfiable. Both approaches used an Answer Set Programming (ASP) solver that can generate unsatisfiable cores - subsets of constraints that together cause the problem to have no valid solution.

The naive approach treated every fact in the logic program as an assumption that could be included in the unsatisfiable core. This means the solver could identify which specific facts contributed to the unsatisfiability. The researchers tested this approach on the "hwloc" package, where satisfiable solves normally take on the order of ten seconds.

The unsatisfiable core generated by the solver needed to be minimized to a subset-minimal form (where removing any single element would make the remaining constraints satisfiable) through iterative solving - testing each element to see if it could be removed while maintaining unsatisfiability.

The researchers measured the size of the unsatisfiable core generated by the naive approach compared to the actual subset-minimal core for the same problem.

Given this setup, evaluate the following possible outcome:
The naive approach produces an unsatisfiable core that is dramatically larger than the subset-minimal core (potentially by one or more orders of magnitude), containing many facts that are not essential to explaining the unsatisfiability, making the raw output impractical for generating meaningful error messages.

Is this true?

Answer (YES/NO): YES